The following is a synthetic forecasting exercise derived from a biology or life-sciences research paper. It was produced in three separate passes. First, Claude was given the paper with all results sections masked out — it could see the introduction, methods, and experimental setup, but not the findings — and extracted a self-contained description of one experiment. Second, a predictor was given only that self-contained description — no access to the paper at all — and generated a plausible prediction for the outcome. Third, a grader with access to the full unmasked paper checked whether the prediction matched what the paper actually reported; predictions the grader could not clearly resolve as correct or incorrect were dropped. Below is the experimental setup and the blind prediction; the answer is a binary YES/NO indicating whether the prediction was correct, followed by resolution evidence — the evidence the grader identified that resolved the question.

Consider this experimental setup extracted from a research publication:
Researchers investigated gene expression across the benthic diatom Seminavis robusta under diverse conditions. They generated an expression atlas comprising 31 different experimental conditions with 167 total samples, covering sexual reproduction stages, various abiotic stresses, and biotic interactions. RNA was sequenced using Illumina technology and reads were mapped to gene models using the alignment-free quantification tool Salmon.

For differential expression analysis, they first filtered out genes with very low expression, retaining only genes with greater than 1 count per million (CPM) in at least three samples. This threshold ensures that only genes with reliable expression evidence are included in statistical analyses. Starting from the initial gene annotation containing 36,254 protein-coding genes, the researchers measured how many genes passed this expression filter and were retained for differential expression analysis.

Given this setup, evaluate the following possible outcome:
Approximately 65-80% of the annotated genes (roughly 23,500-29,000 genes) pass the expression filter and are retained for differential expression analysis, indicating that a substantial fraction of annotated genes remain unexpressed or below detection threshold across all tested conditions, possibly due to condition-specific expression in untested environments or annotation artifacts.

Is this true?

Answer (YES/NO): NO